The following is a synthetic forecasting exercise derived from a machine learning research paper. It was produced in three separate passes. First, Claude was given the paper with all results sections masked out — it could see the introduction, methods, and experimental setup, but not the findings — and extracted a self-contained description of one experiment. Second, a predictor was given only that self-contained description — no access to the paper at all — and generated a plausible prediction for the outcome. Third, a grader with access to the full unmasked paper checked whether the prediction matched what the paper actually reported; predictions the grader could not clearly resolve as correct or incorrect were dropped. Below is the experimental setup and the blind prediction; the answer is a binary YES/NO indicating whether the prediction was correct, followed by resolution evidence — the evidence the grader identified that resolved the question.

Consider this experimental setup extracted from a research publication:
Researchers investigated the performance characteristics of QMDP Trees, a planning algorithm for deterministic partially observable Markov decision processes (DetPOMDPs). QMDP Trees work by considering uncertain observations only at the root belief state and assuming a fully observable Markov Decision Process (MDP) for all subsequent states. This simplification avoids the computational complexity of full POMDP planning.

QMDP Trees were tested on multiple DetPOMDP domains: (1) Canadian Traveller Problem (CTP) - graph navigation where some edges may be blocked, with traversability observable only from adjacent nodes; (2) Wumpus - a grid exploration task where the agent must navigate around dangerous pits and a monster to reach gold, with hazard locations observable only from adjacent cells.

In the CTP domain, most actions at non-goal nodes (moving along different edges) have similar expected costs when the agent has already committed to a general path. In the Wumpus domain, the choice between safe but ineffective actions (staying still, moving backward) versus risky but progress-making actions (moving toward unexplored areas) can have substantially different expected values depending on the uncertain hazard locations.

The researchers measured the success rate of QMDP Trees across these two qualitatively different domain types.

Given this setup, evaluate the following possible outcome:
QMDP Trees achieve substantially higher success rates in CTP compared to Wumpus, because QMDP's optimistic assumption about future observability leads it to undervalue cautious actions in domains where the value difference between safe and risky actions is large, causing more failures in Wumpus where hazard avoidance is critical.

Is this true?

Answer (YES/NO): NO